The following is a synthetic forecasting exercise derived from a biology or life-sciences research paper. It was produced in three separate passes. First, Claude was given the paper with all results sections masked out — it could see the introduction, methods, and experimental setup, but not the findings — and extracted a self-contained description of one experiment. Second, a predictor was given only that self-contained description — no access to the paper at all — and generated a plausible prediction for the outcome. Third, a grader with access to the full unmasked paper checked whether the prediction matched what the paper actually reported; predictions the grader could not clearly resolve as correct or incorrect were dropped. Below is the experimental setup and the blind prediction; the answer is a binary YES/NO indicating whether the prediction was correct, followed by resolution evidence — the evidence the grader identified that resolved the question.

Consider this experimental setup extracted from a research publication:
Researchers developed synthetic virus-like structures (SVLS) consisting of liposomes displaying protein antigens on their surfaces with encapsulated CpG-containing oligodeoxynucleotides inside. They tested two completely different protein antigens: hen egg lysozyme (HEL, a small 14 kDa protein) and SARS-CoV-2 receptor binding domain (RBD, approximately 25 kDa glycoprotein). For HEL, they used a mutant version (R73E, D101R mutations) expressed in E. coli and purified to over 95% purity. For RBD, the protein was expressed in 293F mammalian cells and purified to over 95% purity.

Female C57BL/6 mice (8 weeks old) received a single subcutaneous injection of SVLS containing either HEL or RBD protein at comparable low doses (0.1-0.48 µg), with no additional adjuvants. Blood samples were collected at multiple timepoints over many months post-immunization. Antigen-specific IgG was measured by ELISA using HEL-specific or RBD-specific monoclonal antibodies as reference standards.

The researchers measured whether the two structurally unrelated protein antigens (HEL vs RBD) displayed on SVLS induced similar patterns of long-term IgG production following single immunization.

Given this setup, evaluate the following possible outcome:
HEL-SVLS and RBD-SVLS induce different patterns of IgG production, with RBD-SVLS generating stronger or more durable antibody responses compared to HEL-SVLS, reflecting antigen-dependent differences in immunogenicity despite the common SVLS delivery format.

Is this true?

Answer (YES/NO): NO